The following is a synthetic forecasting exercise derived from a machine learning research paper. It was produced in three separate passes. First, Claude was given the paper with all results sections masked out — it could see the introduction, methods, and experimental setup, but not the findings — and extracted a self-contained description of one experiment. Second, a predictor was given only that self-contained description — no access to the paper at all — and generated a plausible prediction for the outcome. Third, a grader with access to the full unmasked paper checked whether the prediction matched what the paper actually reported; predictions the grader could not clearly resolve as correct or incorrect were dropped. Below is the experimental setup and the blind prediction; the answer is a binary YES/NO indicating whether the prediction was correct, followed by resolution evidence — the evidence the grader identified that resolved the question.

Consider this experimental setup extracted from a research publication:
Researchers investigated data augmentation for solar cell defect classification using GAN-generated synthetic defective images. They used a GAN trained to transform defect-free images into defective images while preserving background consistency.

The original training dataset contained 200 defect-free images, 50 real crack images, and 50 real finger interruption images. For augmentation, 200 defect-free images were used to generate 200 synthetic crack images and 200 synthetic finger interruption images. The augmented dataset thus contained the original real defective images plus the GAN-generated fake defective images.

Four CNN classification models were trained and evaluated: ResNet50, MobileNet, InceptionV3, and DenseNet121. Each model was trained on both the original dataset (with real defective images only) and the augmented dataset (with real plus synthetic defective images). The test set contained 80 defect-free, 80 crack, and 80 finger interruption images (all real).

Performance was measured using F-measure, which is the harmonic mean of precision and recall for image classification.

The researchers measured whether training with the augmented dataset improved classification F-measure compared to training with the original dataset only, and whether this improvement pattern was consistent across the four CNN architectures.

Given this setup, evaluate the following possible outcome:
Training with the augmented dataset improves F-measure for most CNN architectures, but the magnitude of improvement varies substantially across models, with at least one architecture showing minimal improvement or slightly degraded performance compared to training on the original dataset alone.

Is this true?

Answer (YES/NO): NO